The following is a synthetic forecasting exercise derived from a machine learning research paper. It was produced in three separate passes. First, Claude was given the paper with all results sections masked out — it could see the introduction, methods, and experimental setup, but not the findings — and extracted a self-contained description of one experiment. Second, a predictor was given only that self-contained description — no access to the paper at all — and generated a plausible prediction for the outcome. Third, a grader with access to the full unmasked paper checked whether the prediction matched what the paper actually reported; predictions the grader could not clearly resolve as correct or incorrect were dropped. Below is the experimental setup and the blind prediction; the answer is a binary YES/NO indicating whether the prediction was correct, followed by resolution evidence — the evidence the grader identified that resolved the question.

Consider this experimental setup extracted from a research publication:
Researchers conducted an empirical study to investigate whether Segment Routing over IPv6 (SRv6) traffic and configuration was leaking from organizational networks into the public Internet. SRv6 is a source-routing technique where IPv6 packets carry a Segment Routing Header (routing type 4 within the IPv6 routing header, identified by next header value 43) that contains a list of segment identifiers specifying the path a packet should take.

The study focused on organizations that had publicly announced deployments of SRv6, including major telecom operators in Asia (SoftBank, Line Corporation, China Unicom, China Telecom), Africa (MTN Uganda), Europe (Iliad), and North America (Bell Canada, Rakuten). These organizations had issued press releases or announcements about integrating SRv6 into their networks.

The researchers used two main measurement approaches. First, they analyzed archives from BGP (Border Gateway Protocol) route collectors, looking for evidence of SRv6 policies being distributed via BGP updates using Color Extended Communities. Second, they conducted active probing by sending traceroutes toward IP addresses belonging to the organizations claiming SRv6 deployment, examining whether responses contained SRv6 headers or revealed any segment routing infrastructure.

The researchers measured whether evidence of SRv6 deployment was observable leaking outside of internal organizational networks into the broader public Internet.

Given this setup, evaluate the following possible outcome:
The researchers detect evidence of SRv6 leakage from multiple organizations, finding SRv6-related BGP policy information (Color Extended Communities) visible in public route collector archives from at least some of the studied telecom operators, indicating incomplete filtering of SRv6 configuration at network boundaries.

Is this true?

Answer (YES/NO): NO